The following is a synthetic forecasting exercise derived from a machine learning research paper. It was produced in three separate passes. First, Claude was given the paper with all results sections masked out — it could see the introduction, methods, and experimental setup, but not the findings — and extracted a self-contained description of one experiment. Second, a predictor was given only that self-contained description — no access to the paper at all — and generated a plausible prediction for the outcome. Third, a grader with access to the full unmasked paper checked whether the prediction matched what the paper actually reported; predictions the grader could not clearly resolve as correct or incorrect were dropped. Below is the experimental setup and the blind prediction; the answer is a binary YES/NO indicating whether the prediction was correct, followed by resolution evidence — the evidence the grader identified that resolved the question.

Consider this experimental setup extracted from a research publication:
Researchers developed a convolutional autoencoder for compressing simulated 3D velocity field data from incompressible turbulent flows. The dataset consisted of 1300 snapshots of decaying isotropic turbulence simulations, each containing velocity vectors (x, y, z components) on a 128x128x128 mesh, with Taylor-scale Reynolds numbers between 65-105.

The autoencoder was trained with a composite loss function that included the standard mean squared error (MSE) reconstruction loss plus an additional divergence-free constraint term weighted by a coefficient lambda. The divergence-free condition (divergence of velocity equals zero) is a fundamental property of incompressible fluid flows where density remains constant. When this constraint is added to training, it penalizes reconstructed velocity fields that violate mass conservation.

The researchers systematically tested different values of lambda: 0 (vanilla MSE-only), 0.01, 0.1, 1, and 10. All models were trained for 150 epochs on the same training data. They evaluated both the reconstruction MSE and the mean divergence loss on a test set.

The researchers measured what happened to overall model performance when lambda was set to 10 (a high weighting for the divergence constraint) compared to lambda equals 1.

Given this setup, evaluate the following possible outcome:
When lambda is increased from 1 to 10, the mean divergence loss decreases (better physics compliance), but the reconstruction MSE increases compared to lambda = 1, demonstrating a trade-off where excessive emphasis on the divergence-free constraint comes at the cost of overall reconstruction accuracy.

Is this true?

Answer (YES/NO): NO